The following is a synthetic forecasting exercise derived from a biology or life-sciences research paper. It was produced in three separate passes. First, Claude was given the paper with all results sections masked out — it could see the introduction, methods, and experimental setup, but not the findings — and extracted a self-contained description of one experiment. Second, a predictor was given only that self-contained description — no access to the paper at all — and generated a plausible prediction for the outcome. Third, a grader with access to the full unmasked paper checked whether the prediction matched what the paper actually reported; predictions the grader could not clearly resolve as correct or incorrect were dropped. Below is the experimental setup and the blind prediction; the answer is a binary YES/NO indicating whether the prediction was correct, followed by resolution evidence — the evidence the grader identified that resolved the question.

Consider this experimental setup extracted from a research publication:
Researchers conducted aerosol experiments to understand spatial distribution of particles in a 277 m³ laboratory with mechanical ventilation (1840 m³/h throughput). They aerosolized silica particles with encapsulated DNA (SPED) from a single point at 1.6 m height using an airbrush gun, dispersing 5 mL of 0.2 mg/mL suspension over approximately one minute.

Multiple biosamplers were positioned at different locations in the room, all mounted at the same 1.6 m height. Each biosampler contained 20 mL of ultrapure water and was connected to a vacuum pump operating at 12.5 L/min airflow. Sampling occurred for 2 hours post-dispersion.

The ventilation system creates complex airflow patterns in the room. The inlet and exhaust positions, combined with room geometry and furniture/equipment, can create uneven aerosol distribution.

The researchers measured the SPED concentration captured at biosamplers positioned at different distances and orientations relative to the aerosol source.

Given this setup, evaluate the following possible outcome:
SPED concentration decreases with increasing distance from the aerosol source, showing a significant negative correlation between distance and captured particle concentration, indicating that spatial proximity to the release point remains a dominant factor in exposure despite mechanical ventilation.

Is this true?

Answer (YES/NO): YES